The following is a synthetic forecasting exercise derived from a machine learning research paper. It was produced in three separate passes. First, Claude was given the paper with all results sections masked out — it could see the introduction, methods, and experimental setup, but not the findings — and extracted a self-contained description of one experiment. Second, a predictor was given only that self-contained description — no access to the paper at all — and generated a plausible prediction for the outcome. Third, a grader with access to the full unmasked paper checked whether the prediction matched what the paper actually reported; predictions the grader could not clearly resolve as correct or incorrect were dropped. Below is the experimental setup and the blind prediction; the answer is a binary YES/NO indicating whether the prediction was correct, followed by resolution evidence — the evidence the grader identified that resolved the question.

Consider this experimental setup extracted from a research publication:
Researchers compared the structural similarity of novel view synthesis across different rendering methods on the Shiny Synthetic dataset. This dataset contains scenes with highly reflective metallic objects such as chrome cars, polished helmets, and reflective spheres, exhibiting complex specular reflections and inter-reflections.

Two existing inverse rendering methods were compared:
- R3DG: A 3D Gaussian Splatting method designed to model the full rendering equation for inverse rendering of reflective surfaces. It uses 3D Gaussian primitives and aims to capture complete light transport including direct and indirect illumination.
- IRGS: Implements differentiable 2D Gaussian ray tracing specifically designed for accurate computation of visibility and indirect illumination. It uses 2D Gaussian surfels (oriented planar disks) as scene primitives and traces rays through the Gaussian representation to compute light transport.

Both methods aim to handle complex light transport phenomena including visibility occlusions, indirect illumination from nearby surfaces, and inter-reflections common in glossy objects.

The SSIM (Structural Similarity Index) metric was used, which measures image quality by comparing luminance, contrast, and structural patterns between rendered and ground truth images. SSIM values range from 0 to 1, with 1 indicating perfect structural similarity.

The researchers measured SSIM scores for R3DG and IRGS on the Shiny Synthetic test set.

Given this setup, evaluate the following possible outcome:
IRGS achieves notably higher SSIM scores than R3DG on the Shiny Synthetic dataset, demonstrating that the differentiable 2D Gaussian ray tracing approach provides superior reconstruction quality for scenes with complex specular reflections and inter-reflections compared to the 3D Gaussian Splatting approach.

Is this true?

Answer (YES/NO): NO